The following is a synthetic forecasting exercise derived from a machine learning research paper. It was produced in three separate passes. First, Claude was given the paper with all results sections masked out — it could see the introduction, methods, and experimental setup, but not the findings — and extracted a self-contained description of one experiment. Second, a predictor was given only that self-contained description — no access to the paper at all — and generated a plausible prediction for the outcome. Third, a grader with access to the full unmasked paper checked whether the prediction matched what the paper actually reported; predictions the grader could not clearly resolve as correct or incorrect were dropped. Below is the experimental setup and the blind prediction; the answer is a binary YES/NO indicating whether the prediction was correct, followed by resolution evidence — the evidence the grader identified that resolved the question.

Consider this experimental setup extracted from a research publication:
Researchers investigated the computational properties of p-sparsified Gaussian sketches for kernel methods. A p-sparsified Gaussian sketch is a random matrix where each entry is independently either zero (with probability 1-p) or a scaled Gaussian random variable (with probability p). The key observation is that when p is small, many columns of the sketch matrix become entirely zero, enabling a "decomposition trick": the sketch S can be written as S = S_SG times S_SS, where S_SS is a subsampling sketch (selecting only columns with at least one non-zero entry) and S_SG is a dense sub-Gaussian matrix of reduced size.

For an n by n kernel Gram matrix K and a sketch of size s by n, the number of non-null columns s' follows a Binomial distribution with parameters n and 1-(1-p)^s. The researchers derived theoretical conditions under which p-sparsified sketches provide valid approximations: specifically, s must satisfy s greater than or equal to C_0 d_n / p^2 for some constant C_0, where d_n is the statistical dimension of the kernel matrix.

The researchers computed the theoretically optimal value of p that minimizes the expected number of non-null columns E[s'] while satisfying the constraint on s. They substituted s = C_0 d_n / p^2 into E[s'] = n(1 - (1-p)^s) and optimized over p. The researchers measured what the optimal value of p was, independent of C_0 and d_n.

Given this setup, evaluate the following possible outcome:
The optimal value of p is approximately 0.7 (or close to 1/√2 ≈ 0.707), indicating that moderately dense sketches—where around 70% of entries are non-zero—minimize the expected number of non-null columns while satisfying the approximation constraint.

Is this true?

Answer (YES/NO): YES